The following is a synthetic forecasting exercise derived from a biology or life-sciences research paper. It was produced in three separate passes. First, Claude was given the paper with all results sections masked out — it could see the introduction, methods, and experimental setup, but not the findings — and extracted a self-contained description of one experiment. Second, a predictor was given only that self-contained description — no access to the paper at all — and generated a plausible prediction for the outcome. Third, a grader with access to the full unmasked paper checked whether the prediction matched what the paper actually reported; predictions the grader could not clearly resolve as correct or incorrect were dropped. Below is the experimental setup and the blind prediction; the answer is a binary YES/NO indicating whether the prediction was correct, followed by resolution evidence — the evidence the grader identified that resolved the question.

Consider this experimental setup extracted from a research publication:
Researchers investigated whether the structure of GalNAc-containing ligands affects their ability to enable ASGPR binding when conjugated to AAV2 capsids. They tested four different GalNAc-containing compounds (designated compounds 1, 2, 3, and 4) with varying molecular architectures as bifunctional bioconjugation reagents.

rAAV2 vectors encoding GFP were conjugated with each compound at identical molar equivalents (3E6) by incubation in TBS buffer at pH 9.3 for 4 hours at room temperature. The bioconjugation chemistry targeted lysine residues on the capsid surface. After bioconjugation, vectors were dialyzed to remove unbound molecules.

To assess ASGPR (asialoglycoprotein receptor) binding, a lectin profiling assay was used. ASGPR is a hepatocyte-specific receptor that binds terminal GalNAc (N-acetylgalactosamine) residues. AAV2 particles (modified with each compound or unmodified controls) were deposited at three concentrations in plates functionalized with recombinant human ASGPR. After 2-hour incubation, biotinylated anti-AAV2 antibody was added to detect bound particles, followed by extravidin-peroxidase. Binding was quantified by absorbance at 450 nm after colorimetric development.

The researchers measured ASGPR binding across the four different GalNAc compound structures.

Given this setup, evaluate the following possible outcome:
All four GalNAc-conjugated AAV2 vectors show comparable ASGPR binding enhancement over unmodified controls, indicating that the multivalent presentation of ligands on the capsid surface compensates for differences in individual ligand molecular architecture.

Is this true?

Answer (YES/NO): NO